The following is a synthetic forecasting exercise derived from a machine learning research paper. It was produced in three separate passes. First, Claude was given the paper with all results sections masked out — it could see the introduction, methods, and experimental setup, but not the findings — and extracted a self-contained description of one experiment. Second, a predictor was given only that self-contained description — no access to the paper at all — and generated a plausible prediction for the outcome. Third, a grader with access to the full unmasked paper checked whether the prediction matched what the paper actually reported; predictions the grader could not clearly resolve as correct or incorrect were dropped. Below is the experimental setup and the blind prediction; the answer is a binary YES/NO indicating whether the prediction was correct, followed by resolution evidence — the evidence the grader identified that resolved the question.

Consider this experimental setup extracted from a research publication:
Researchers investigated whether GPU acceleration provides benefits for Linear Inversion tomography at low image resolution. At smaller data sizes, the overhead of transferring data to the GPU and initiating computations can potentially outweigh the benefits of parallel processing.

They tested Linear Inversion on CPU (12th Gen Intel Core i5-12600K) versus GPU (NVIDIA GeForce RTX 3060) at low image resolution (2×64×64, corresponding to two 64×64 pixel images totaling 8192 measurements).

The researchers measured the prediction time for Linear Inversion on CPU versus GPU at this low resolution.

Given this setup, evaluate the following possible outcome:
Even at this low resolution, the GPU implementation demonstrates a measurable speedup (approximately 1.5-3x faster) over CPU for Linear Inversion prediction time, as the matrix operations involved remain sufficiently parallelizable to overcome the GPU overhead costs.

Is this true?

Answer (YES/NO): NO